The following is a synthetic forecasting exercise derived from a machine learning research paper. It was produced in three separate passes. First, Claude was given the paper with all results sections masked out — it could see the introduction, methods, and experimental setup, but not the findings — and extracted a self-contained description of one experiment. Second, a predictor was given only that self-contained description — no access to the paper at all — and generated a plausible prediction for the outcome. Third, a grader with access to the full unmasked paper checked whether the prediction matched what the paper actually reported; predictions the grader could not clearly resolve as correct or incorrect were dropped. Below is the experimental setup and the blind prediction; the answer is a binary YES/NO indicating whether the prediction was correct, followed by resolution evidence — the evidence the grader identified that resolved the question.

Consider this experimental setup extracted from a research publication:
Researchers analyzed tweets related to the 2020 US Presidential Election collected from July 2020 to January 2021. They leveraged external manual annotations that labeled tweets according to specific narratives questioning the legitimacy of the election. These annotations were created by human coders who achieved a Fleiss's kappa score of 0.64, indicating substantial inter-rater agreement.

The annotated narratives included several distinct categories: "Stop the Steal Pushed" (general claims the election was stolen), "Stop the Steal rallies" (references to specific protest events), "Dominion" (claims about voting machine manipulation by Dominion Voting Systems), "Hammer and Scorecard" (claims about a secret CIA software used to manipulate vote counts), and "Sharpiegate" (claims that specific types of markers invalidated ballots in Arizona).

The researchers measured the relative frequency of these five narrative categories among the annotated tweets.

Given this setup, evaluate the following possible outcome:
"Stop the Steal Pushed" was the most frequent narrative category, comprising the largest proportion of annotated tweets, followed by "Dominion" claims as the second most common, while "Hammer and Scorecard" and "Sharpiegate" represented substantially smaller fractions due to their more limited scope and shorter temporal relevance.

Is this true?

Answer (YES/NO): YES